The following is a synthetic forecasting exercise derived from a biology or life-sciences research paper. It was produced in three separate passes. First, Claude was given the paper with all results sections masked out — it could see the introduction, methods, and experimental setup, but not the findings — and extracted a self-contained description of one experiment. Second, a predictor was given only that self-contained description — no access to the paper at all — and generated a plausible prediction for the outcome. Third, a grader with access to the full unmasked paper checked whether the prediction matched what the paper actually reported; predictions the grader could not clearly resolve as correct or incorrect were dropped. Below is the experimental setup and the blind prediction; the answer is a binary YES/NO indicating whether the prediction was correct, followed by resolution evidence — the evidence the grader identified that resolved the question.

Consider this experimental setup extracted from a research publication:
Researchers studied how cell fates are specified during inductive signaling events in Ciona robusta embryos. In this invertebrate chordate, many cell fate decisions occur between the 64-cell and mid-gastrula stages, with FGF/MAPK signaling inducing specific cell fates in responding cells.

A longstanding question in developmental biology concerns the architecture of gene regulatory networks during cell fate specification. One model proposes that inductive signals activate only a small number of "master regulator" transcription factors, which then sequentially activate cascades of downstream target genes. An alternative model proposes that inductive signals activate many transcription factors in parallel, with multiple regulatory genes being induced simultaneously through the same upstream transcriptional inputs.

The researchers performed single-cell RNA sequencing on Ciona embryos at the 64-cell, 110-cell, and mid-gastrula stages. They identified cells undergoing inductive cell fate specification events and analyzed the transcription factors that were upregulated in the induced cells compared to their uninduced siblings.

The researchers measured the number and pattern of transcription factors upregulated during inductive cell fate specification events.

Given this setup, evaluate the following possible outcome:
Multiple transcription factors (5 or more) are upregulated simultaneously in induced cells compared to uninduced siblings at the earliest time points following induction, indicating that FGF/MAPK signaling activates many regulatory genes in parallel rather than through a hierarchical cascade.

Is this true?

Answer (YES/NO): YES